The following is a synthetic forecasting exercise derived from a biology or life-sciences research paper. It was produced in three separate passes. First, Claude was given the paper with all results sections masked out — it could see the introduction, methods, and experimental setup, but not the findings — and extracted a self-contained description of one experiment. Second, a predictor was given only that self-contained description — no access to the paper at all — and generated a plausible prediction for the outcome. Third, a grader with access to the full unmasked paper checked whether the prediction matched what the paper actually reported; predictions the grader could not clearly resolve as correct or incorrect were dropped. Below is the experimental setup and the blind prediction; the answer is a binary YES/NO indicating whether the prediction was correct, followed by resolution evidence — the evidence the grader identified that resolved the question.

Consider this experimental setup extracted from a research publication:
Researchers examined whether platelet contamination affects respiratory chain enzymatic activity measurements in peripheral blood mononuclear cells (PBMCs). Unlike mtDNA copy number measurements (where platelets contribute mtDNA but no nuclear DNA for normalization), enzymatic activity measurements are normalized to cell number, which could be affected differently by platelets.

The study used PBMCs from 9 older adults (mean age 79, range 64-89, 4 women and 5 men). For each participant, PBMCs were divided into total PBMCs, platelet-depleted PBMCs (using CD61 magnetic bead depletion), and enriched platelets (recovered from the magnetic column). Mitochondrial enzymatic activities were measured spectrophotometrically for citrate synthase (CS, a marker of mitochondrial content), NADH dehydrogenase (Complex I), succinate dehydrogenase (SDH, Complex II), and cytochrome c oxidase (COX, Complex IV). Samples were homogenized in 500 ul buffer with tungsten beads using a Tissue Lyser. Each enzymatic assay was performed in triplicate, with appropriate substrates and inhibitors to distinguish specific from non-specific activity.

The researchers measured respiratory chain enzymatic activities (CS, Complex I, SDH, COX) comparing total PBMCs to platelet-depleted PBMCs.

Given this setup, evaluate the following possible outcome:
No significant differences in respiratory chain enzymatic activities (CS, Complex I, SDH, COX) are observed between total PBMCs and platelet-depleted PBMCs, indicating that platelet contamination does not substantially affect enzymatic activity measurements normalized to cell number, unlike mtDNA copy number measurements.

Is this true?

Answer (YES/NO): NO